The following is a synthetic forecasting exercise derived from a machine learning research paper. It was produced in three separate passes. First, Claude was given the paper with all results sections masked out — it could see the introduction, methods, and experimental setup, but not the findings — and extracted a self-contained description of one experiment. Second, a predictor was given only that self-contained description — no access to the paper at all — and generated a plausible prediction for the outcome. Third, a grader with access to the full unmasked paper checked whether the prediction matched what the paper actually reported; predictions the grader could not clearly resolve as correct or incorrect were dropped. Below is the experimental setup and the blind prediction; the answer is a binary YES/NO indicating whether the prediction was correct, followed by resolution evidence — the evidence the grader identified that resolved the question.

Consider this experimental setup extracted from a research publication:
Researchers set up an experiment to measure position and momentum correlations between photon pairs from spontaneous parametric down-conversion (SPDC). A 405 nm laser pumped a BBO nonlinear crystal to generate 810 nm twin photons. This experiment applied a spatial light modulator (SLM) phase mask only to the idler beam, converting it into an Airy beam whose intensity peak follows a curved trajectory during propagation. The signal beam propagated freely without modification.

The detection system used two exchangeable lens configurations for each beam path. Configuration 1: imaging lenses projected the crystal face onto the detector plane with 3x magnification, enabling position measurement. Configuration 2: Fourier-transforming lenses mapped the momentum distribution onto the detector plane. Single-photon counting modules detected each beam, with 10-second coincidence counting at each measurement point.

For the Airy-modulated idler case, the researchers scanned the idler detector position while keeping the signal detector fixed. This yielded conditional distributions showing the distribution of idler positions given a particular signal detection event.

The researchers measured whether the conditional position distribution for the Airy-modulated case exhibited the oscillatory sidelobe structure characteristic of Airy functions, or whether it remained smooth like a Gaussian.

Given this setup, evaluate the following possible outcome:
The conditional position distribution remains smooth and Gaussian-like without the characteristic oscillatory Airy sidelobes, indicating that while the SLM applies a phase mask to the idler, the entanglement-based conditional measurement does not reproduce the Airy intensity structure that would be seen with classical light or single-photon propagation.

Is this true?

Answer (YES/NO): YES